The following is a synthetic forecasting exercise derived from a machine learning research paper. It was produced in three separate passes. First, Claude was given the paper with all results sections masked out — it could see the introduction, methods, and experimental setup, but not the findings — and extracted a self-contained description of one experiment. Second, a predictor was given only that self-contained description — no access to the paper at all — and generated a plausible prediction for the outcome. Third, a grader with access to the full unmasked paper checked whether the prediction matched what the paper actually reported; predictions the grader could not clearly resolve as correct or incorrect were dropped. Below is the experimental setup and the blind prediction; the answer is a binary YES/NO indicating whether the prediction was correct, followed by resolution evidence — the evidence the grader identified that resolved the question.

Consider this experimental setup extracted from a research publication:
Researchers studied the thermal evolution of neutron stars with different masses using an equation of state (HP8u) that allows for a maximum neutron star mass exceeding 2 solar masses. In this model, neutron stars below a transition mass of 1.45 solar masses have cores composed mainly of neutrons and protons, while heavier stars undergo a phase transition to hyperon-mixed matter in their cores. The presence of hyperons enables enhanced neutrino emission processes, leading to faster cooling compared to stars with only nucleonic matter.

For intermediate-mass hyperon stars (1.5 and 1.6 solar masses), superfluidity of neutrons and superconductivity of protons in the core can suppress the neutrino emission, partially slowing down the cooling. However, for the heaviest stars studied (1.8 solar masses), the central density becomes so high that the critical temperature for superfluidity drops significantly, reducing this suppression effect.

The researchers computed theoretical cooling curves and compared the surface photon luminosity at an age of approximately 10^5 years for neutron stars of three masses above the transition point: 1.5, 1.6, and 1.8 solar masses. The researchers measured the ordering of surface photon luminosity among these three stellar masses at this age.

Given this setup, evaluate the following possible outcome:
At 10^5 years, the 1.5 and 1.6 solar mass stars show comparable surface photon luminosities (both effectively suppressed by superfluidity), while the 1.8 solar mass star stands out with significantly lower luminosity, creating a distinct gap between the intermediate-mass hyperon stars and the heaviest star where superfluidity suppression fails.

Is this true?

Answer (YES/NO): NO